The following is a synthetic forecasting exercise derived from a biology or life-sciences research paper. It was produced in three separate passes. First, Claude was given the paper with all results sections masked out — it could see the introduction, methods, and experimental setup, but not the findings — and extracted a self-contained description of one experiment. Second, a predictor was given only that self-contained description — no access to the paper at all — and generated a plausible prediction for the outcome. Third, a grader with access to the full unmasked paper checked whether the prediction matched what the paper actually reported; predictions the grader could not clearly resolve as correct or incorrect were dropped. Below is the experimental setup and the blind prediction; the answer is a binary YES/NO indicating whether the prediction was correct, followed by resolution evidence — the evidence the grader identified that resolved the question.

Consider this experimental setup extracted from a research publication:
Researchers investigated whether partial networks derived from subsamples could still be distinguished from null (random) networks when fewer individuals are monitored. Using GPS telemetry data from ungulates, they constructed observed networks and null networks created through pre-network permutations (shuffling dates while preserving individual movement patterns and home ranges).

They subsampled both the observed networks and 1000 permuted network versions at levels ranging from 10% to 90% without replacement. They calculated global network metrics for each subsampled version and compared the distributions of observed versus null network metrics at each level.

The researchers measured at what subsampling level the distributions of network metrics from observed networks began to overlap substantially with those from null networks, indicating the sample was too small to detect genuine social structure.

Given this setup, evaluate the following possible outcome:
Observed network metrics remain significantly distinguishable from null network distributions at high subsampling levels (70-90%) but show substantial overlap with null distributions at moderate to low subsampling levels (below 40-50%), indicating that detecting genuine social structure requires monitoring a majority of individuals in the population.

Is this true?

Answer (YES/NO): NO